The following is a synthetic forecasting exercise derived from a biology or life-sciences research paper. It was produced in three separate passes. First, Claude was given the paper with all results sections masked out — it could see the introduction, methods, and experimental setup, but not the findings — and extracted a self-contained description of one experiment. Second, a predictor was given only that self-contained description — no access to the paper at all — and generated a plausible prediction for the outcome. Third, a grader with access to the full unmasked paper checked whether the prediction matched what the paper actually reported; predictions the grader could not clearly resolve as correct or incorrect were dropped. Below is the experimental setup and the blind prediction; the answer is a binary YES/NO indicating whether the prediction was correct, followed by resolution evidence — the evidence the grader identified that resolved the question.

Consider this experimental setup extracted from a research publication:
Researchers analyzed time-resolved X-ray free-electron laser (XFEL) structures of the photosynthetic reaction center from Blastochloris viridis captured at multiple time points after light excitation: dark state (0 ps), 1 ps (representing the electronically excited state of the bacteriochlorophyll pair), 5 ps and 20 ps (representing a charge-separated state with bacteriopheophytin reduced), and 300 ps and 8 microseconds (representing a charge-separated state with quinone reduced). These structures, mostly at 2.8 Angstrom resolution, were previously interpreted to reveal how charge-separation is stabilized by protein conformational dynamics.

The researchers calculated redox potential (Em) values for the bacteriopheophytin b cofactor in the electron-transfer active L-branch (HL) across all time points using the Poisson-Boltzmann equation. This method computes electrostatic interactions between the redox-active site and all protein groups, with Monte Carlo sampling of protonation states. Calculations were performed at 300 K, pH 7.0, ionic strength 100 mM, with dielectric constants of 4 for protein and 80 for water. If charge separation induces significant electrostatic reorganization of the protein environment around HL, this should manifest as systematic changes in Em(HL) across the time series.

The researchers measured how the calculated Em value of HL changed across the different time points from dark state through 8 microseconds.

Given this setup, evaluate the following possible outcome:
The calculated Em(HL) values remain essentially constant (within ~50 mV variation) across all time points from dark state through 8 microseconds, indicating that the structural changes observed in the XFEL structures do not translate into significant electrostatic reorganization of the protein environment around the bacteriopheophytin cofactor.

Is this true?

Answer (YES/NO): YES